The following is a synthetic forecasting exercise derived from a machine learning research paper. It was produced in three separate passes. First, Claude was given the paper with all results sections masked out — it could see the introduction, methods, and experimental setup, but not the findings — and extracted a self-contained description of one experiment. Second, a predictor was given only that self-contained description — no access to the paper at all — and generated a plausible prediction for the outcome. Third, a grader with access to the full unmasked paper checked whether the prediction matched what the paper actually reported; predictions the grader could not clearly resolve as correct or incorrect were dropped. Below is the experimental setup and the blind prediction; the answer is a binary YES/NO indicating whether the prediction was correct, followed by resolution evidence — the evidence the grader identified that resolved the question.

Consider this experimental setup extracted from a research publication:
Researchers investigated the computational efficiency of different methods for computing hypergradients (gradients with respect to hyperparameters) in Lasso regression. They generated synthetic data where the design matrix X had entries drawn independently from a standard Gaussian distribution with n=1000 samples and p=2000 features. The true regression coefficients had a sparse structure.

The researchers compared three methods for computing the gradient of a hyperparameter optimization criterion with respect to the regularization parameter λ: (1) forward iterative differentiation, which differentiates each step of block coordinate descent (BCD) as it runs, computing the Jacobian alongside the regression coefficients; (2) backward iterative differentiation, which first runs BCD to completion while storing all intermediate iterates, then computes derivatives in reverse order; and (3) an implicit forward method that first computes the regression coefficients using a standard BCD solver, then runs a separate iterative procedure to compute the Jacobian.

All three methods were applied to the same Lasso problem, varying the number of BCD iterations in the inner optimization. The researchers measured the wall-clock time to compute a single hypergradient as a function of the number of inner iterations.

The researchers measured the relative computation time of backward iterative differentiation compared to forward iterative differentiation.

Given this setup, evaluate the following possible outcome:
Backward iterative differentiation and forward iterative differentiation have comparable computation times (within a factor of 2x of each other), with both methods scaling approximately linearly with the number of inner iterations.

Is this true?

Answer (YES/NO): NO